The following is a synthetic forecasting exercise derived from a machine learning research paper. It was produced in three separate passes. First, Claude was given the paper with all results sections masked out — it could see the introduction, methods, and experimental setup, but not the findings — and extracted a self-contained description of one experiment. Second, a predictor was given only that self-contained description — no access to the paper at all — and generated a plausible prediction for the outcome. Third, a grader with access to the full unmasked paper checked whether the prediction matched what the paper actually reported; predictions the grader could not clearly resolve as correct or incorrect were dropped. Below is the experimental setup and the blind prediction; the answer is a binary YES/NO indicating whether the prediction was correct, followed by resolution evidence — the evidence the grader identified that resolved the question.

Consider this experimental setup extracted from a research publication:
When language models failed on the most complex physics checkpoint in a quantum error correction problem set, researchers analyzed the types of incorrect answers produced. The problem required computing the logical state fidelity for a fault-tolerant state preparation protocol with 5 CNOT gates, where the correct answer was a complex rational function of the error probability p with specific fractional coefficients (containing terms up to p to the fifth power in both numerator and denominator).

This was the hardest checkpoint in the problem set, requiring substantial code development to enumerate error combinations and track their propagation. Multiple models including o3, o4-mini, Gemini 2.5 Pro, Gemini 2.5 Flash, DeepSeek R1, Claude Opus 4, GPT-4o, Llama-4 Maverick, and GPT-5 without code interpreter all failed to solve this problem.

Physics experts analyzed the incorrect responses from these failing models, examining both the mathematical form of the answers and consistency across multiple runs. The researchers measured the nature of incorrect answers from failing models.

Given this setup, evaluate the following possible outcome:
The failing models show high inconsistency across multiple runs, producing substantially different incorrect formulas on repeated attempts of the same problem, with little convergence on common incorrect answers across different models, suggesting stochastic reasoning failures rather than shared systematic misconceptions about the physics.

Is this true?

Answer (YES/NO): YES